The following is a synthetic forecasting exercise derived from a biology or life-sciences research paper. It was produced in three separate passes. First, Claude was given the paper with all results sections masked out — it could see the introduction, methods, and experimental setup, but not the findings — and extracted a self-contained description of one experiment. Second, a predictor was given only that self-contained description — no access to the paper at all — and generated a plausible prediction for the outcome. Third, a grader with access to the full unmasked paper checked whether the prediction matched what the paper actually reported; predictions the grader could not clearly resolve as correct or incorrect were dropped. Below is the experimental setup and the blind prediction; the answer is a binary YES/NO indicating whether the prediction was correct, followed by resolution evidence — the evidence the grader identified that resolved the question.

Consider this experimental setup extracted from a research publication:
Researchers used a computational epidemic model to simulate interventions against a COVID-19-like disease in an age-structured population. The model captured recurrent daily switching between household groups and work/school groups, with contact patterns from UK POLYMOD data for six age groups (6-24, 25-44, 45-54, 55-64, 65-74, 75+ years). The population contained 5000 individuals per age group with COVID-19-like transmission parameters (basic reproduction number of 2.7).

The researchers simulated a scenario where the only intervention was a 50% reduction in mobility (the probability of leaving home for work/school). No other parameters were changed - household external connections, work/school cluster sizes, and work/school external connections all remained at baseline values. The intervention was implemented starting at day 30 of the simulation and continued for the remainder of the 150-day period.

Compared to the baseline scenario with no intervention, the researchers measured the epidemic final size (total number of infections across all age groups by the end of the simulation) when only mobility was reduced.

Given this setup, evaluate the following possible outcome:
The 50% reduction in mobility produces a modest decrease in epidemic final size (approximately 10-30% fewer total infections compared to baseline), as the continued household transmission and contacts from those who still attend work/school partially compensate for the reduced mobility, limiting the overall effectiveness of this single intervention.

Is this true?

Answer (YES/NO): NO